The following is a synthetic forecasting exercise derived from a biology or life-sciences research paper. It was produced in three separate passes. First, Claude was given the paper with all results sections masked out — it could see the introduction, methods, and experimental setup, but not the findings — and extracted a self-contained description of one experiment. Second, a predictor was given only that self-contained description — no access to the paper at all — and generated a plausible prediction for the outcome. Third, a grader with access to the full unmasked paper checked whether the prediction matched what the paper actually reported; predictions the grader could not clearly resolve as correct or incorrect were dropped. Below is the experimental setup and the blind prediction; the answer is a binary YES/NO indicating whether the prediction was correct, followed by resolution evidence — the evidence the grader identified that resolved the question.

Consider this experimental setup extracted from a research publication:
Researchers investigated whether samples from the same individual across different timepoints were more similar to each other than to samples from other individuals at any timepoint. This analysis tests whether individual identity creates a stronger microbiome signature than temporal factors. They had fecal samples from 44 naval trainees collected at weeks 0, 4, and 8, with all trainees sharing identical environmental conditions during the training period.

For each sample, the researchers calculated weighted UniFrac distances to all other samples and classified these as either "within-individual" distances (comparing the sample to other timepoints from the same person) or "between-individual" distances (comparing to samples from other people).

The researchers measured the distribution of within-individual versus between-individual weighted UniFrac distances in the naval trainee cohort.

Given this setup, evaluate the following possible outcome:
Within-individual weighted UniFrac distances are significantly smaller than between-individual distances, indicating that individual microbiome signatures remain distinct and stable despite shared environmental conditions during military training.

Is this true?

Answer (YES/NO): YES